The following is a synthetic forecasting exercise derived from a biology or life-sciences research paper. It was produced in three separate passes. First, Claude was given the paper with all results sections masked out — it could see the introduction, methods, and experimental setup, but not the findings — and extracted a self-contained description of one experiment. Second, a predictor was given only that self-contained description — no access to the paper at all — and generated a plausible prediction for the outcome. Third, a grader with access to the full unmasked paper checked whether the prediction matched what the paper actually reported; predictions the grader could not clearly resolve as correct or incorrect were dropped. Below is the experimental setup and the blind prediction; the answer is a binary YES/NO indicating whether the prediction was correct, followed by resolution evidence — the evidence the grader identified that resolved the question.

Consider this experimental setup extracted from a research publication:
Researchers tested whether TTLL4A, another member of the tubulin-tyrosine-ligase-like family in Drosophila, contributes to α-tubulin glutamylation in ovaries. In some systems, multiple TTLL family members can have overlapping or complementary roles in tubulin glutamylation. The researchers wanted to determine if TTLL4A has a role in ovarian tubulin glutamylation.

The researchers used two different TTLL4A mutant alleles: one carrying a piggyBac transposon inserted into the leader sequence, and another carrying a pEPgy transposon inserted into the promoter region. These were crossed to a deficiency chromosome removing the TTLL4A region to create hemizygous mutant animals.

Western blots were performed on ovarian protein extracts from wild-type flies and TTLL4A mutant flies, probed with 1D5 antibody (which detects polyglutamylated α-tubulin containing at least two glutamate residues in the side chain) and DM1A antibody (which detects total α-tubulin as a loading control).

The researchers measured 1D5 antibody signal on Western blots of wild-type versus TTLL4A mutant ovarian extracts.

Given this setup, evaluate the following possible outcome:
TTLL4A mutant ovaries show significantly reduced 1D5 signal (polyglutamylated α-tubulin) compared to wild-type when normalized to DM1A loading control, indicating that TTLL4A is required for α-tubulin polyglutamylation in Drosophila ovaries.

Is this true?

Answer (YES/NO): YES